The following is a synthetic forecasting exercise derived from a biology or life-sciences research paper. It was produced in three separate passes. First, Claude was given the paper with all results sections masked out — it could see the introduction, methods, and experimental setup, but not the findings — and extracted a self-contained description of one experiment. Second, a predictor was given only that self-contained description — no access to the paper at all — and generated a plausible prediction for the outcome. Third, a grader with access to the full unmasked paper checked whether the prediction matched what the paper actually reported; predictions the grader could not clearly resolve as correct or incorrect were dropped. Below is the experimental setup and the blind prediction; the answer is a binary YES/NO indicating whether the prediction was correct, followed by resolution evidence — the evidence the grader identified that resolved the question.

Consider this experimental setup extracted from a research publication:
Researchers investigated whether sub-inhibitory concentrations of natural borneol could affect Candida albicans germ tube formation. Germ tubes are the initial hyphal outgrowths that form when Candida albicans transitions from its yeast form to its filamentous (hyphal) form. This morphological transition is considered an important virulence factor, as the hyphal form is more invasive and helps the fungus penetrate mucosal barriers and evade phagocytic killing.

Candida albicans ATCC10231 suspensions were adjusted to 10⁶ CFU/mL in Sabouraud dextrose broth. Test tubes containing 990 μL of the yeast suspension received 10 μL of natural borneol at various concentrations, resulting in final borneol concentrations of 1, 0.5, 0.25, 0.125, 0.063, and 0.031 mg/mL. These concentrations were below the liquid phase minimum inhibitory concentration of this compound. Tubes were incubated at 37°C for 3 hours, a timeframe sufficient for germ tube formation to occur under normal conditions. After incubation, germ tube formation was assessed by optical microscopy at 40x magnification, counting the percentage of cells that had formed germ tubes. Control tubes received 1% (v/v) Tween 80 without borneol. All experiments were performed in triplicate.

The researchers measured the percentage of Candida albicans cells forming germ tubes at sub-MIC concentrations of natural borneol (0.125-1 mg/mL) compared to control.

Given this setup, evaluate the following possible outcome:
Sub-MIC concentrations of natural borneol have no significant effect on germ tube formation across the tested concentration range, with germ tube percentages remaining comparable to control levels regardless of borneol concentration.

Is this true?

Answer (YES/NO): NO